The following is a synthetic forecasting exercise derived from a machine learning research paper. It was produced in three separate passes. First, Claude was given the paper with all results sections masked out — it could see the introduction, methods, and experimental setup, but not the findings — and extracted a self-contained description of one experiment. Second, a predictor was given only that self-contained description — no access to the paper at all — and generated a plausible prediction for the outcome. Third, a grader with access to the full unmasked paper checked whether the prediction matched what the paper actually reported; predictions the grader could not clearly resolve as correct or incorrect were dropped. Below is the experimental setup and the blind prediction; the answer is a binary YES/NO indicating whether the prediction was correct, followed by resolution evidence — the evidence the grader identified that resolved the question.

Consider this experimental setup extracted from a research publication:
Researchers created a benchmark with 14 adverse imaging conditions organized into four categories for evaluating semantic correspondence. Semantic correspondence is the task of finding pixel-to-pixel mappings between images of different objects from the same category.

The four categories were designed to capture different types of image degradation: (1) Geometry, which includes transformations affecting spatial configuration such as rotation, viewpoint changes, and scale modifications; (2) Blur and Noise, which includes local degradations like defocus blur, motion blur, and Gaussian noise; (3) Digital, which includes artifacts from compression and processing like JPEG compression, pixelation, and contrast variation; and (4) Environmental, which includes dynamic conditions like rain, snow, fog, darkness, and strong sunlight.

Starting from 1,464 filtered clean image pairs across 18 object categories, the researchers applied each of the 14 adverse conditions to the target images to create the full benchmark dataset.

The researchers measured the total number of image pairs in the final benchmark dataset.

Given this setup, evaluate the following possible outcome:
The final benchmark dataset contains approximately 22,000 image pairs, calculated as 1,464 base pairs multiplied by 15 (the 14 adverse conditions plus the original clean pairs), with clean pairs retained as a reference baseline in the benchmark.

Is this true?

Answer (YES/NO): NO